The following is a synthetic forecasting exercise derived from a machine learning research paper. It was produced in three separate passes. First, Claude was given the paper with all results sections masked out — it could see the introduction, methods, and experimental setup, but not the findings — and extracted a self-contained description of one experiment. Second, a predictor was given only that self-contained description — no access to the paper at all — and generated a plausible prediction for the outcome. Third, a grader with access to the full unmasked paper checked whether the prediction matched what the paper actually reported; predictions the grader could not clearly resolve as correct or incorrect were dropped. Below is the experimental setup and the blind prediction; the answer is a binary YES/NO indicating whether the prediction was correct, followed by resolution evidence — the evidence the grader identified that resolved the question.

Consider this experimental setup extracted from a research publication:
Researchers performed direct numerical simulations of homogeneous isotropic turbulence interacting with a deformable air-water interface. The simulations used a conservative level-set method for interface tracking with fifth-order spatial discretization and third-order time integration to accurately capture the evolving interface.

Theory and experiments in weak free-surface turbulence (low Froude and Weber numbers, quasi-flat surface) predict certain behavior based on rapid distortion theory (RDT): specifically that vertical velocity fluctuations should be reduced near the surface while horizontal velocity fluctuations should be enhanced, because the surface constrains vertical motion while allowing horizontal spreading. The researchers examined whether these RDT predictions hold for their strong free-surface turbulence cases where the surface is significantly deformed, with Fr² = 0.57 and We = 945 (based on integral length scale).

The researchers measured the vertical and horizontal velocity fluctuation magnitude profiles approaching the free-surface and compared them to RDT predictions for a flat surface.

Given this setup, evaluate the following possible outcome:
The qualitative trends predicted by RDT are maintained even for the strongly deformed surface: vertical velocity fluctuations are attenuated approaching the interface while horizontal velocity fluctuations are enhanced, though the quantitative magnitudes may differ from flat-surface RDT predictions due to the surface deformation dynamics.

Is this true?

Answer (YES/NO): NO